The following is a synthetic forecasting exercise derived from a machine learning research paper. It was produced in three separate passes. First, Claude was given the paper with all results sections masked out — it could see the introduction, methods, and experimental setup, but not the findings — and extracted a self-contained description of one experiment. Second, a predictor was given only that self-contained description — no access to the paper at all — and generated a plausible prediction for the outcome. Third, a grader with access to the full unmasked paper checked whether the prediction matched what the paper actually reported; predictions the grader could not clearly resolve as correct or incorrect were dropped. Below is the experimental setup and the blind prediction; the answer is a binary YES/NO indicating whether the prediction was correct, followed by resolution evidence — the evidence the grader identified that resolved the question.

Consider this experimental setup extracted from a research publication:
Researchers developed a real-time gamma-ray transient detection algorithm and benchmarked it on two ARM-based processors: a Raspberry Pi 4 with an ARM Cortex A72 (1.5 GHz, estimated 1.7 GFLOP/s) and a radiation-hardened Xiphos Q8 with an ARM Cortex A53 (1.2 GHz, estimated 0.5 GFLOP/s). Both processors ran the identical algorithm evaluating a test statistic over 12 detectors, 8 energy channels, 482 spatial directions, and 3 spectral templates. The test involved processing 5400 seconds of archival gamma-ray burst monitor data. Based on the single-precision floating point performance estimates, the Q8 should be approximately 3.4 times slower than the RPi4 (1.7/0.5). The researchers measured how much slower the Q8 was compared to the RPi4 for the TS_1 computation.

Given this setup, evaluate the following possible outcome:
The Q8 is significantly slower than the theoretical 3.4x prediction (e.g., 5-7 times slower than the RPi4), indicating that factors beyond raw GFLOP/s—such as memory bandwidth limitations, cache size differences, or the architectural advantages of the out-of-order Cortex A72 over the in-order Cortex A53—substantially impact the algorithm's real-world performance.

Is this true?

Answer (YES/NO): NO